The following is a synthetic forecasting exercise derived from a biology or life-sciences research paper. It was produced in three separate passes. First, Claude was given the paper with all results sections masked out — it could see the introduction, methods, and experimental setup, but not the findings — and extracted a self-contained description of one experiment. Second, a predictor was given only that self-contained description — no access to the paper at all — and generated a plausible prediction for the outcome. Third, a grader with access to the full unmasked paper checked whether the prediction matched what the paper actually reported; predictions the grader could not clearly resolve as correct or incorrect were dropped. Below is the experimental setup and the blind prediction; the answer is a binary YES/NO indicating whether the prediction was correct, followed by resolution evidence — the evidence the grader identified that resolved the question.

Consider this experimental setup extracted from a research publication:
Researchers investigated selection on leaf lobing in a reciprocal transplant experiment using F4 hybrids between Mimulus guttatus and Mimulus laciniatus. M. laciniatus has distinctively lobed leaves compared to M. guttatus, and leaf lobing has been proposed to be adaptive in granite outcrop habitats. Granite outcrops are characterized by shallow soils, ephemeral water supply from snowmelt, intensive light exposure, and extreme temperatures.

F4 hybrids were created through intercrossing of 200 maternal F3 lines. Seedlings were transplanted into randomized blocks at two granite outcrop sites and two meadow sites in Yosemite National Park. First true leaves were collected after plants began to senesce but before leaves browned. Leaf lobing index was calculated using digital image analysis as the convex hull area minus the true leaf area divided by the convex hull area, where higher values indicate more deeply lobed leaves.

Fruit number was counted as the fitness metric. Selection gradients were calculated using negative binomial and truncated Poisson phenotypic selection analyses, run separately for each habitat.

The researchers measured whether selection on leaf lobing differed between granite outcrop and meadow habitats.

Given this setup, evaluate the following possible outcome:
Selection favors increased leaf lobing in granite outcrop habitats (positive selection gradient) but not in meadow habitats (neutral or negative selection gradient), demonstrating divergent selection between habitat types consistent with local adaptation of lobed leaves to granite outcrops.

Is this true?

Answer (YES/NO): NO